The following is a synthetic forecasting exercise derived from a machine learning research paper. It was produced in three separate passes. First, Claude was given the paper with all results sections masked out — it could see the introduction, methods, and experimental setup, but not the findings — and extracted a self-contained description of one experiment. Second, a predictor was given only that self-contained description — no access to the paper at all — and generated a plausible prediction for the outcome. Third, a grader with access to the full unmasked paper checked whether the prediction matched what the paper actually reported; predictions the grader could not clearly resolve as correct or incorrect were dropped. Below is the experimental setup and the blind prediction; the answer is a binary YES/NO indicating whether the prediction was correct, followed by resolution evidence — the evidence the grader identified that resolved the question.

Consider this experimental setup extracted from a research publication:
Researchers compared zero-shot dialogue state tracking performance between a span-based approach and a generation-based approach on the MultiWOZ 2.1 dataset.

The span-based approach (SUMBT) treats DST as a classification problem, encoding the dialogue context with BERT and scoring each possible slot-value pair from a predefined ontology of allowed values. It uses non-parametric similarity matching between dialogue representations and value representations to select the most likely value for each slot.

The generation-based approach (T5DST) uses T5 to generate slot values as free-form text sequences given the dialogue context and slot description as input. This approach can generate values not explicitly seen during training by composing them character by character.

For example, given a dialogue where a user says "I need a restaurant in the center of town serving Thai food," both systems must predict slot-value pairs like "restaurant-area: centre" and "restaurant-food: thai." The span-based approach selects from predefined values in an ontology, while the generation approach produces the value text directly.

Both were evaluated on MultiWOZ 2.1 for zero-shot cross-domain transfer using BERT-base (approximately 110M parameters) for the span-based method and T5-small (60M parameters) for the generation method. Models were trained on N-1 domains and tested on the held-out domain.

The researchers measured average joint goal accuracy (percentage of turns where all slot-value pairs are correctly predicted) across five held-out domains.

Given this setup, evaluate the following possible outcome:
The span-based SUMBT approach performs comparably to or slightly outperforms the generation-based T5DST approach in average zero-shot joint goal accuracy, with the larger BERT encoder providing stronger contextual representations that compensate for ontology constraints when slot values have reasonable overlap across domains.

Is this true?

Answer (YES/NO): NO